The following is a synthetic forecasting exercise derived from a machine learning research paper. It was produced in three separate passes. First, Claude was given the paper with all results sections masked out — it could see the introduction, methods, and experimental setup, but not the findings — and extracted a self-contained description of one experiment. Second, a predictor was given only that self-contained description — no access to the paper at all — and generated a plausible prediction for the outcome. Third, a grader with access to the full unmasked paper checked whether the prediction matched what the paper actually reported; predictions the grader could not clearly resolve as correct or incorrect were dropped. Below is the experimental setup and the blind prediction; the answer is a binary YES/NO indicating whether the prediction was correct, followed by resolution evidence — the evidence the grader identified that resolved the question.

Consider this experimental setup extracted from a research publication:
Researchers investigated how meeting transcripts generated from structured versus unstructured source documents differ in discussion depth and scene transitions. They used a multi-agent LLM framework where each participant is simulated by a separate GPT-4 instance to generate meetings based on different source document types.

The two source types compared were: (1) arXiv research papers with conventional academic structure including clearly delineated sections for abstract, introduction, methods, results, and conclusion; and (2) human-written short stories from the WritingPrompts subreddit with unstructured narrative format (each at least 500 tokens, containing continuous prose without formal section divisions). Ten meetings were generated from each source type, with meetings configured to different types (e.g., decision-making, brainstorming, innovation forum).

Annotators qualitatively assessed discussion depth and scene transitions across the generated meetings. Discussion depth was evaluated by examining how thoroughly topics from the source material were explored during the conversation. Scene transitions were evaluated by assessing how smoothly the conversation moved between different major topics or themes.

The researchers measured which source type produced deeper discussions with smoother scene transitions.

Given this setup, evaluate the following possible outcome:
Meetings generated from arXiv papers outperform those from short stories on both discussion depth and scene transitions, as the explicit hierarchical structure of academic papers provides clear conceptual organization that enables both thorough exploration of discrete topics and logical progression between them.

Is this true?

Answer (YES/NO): YES